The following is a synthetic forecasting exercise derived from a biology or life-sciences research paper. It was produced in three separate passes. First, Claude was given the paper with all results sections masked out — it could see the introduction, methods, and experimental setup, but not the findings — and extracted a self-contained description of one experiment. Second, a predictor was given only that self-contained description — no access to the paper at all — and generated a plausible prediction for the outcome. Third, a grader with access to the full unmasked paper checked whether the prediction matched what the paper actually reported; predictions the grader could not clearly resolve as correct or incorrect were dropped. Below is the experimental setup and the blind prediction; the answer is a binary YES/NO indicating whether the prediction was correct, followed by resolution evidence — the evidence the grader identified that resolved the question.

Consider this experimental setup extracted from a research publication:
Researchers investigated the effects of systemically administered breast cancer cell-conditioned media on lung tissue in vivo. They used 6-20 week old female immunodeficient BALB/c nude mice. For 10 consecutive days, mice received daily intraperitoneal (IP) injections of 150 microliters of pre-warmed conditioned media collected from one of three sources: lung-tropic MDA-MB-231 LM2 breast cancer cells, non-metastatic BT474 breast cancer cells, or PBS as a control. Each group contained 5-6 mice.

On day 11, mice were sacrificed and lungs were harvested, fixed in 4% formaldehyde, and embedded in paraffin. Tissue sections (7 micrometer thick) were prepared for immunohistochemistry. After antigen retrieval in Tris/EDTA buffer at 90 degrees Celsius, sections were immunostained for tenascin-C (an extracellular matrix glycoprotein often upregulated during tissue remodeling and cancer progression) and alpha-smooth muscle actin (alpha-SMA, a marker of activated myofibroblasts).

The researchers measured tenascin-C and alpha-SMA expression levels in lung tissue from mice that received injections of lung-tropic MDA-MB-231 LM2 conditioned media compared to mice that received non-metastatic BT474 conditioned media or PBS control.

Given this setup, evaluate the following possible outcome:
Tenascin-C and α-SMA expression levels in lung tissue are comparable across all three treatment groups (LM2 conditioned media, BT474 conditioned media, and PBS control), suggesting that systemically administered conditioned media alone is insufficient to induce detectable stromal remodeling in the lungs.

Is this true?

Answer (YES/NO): NO